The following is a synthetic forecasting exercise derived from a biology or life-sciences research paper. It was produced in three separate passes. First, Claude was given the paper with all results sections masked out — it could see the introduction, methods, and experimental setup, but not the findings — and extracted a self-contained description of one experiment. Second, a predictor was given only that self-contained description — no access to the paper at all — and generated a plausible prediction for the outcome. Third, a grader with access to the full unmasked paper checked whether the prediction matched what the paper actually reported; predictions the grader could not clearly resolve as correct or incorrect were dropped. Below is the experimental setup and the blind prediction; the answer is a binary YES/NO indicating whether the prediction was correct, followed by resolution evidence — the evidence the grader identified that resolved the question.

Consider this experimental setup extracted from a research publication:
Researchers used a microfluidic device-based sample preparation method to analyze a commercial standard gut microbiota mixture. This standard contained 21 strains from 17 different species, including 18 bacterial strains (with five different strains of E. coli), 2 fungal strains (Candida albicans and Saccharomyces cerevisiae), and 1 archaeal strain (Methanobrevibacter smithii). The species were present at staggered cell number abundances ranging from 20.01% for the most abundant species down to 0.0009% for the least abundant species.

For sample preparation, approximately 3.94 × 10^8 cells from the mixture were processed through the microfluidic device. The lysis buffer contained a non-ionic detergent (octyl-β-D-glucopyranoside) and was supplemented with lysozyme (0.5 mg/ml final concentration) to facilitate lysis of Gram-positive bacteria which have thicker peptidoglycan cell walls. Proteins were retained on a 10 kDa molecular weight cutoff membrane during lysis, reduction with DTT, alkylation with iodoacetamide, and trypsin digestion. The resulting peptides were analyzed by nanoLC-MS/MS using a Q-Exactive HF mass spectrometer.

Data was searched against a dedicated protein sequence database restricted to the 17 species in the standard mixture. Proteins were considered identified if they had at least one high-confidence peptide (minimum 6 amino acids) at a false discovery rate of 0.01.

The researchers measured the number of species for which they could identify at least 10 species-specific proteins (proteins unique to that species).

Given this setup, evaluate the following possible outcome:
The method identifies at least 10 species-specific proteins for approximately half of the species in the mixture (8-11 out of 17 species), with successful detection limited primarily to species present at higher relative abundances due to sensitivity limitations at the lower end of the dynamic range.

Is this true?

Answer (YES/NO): NO